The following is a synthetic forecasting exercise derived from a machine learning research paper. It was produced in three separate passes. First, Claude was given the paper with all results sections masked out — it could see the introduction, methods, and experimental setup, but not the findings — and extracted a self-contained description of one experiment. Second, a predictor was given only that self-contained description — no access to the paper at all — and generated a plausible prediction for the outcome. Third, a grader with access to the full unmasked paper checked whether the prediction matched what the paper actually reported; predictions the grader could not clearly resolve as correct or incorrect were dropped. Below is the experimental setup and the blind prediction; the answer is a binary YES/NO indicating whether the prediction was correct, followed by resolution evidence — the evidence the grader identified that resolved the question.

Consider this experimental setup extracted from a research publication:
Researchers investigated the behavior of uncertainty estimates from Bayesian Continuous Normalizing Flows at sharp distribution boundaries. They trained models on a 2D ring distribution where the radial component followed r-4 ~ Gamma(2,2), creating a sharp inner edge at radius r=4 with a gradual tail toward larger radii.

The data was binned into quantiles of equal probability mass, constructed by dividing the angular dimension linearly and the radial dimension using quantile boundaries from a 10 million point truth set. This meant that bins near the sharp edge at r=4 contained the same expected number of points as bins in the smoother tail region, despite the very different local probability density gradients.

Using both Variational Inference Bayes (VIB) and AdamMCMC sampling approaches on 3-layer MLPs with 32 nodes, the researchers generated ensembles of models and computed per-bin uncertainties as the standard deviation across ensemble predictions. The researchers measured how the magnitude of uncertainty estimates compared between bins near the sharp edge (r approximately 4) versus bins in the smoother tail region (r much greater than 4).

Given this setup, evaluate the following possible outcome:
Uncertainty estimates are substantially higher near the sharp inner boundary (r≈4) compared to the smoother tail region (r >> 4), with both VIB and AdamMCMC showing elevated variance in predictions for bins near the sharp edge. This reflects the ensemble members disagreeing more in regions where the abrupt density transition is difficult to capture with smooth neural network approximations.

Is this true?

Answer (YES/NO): NO